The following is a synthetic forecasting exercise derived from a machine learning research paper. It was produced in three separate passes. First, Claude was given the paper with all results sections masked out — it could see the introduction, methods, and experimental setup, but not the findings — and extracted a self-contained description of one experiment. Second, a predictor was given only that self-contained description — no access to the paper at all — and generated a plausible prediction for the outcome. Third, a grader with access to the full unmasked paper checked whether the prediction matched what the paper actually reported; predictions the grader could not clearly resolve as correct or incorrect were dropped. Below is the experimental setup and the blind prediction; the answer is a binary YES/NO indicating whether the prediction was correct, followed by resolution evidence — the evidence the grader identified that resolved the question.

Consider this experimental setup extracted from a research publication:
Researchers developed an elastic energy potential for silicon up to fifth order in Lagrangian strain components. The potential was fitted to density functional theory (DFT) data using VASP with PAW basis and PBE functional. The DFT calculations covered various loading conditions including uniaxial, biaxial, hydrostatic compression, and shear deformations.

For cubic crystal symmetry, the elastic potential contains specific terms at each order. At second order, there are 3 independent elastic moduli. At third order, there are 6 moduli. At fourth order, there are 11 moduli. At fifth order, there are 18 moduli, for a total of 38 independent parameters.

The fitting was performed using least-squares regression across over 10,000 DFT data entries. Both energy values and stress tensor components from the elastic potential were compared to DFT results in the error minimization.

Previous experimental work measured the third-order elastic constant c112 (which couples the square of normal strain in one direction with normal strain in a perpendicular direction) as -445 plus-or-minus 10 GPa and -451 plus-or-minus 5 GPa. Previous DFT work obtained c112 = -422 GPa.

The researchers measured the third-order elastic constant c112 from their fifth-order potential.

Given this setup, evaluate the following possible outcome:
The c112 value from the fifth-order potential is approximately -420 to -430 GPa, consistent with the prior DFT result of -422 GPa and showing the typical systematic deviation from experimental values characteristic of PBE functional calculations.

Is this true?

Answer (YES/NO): NO